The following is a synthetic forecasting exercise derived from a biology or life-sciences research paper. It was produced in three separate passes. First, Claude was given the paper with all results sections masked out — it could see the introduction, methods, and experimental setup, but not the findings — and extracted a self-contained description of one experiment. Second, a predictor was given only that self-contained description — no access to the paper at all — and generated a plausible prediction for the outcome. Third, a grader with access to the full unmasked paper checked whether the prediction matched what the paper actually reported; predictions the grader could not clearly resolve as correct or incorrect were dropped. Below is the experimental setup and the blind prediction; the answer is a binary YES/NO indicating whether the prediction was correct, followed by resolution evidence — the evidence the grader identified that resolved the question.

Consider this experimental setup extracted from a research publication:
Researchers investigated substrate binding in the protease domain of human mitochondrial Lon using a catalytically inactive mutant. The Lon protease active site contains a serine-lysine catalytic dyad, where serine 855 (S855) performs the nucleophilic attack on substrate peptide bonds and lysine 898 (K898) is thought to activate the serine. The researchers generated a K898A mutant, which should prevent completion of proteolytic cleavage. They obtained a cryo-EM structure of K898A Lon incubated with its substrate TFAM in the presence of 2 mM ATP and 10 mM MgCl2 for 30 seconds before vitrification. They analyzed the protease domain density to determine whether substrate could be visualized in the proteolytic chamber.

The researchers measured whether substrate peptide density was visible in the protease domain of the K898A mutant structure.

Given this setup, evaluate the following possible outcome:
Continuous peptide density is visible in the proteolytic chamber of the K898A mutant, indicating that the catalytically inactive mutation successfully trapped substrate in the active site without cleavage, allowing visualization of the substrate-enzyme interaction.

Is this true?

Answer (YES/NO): NO